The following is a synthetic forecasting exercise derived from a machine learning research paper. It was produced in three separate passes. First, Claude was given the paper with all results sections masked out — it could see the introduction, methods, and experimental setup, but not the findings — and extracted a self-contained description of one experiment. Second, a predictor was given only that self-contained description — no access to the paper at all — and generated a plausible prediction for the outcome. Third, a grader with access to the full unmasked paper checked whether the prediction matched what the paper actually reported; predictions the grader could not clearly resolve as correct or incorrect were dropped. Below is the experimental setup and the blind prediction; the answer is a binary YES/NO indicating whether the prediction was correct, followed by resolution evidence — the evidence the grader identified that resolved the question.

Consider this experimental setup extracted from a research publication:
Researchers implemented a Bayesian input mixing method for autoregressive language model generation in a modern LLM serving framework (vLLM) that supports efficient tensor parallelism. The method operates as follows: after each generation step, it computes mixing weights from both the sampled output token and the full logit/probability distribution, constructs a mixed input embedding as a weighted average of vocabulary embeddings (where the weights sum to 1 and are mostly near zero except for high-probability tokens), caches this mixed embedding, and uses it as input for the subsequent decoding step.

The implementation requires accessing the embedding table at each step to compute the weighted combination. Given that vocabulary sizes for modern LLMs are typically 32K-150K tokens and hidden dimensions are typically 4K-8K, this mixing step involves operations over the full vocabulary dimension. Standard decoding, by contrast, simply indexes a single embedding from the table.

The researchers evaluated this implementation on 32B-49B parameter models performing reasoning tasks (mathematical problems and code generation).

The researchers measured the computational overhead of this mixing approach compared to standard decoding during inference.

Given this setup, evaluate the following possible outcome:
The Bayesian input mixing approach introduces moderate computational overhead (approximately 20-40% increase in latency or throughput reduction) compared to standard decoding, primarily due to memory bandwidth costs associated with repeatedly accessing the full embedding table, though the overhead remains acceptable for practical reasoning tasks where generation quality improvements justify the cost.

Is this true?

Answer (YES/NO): NO